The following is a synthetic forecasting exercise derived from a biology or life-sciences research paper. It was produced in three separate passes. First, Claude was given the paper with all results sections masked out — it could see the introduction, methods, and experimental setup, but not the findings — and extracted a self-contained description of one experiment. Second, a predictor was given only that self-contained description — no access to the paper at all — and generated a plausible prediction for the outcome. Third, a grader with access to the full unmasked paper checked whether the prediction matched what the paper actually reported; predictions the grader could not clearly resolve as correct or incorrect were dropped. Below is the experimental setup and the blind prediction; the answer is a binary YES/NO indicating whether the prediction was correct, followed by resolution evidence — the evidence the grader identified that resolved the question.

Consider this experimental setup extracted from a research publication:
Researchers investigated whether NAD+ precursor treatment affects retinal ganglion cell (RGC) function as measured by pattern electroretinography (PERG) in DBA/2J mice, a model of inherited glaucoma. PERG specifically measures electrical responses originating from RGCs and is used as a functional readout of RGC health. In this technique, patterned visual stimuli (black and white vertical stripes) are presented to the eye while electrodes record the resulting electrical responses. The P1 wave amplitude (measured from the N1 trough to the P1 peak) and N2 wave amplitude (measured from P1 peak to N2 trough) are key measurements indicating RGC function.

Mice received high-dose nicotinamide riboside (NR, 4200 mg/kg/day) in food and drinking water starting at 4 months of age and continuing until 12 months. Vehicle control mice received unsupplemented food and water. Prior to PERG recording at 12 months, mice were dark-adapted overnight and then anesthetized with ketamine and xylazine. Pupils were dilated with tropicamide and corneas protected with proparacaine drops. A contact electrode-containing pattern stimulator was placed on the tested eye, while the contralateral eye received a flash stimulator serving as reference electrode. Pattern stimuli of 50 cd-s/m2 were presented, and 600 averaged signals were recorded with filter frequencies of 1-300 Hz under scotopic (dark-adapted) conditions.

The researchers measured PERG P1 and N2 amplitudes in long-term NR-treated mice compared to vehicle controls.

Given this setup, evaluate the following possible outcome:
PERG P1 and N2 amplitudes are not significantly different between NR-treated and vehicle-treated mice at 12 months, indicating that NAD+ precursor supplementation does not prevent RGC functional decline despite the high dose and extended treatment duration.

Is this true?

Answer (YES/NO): NO